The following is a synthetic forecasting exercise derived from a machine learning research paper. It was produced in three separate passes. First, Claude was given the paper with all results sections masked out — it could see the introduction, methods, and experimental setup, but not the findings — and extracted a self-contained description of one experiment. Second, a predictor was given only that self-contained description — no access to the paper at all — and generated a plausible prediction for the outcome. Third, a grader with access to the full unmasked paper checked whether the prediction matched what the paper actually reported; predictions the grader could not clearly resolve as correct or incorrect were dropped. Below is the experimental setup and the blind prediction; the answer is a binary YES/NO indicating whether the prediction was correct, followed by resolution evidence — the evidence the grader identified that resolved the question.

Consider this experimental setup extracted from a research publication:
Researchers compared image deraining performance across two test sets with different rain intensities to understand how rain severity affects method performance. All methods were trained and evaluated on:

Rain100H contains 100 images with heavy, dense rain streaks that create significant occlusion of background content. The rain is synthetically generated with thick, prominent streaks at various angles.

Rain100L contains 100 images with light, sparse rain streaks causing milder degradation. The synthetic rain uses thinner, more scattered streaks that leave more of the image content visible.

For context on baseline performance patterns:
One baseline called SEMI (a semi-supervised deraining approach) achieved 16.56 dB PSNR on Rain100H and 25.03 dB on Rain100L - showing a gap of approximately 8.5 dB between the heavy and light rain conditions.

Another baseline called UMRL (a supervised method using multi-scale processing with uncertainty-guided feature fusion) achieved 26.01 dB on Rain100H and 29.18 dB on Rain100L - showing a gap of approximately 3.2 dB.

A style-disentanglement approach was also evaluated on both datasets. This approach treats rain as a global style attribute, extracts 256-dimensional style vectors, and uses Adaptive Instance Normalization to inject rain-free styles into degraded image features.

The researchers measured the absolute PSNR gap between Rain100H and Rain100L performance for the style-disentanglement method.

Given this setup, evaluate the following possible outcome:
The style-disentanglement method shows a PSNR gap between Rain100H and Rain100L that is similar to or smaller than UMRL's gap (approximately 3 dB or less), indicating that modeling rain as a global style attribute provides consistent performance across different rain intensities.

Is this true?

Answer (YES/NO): NO